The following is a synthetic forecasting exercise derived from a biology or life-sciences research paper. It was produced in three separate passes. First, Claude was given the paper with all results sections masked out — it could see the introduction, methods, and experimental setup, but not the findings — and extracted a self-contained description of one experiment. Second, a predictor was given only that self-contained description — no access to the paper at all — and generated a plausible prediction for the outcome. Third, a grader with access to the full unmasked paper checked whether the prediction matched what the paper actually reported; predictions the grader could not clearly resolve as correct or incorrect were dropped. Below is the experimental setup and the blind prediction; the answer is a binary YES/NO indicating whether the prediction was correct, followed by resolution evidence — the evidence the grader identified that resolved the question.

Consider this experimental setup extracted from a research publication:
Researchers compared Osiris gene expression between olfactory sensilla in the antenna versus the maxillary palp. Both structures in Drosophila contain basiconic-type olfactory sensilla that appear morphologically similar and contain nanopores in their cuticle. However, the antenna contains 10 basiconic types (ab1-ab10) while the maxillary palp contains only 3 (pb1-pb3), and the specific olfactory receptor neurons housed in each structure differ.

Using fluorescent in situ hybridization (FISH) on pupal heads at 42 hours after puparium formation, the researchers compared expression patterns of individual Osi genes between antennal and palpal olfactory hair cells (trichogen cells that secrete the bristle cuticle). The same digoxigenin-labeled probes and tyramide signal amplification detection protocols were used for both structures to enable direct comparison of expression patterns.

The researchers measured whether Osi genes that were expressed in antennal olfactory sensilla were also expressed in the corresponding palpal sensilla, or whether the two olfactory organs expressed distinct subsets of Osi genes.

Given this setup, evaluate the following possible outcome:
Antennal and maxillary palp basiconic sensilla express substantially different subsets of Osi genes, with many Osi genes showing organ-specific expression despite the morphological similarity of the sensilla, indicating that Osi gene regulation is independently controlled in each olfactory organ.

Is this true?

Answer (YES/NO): NO